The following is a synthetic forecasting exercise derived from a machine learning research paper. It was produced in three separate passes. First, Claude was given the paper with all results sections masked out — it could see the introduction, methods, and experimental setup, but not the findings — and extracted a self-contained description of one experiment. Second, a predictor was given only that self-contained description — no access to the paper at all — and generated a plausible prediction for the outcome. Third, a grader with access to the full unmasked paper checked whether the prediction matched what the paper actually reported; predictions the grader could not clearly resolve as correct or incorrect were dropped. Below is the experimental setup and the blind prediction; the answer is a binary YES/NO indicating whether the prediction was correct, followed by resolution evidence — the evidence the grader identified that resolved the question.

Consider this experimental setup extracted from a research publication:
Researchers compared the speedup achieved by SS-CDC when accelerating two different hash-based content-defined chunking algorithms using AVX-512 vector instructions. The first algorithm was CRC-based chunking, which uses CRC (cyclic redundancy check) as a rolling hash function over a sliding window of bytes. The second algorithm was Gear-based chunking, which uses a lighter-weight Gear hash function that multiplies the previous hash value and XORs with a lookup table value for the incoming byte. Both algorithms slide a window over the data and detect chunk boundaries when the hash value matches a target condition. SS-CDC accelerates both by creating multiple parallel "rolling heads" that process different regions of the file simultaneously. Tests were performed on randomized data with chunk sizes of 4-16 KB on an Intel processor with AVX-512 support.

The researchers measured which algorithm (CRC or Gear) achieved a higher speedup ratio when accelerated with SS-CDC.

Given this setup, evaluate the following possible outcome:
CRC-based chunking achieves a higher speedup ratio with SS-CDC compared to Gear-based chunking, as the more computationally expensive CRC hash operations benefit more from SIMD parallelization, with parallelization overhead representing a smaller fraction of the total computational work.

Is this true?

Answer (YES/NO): NO